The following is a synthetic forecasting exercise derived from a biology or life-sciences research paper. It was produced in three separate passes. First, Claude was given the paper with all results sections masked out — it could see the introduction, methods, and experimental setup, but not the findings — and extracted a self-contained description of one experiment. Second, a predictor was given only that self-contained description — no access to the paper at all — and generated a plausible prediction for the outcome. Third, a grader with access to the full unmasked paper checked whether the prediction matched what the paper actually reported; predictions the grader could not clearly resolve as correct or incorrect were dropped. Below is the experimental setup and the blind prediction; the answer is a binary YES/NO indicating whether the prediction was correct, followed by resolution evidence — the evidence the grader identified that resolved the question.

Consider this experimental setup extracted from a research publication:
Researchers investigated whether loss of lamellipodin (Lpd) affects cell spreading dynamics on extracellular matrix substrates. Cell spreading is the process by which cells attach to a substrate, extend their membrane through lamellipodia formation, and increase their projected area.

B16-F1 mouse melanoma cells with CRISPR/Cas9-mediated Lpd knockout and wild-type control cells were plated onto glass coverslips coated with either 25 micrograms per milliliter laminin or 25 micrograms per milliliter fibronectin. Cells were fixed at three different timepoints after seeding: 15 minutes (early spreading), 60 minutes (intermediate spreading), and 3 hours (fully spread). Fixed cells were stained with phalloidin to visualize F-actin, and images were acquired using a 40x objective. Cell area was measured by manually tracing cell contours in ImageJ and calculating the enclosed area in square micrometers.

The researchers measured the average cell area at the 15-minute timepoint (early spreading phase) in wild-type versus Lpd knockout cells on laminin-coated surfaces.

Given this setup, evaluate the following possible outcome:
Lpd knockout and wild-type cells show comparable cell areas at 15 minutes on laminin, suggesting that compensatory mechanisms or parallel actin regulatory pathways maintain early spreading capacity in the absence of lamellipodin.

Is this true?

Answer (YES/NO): NO